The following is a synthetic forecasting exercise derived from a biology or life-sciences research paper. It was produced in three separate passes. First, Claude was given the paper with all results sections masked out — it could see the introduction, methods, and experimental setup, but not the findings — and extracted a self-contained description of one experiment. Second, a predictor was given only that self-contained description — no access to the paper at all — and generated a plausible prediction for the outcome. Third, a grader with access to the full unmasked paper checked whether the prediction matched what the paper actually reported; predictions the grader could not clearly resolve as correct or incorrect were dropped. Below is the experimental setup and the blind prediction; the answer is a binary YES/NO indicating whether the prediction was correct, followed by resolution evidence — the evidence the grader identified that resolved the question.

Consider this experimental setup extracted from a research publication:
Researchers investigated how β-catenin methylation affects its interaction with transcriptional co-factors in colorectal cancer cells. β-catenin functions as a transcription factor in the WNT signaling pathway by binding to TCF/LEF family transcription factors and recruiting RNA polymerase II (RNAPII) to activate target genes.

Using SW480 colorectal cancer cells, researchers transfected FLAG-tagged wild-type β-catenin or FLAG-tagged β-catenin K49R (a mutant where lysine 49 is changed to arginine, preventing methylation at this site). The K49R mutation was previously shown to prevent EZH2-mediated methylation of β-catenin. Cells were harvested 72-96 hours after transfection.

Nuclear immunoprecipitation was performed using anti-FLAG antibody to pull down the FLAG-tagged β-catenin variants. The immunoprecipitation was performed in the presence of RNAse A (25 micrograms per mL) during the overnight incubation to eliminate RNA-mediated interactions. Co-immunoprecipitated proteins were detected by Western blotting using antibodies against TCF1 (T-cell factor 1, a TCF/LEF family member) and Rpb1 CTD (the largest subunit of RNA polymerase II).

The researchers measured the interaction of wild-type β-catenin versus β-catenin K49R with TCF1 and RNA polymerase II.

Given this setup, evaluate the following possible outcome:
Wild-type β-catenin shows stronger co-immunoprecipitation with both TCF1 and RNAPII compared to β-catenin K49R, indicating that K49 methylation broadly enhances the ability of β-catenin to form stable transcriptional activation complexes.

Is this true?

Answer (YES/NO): YES